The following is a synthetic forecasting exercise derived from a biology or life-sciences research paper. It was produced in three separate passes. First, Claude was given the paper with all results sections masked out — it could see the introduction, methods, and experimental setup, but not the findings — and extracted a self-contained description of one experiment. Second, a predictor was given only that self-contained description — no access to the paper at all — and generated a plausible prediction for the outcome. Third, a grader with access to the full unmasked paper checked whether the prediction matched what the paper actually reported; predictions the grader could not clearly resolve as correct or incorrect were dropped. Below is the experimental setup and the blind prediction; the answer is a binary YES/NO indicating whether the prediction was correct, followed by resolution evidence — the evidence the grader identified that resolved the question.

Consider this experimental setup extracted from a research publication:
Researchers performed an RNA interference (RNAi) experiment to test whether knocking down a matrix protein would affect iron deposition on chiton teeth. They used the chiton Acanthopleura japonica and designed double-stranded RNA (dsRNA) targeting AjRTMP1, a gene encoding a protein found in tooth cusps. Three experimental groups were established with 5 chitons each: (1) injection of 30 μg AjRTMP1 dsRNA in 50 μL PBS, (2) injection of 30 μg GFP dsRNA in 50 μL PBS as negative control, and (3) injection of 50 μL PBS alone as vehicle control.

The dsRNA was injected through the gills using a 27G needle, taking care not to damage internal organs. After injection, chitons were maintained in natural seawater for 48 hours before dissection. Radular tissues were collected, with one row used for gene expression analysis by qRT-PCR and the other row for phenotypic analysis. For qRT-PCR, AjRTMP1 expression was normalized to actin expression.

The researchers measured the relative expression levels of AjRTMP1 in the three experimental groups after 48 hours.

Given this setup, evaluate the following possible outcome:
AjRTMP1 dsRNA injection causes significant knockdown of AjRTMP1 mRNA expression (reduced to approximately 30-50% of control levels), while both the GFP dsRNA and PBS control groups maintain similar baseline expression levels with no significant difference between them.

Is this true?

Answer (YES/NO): YES